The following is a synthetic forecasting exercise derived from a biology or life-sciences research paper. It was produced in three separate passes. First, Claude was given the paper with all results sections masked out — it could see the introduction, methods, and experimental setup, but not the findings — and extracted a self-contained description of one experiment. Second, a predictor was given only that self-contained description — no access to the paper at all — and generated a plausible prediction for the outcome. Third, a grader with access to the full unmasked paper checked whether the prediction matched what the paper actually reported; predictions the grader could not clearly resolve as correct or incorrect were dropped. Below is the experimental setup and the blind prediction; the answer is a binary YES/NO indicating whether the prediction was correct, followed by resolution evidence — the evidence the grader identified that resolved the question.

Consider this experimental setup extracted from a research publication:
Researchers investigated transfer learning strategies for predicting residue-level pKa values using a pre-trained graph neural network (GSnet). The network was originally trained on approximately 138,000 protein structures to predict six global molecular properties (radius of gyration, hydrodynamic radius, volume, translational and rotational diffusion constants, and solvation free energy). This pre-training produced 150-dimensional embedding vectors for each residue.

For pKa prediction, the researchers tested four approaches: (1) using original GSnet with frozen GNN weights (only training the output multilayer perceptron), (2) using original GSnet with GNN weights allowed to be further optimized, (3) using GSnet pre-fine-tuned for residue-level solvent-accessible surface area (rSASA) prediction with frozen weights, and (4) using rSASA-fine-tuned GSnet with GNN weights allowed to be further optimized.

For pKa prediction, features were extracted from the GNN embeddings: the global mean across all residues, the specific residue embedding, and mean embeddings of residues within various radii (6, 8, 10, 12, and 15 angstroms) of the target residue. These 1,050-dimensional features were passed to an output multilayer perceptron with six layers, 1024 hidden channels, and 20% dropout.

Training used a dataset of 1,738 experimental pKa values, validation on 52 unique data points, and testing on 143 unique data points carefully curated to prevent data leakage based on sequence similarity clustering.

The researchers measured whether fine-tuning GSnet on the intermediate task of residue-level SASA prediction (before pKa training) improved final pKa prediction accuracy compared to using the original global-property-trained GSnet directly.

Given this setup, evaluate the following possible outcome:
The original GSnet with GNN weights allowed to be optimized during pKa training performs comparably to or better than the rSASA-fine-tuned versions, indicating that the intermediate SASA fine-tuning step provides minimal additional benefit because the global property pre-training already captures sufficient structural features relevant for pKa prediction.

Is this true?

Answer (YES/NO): NO